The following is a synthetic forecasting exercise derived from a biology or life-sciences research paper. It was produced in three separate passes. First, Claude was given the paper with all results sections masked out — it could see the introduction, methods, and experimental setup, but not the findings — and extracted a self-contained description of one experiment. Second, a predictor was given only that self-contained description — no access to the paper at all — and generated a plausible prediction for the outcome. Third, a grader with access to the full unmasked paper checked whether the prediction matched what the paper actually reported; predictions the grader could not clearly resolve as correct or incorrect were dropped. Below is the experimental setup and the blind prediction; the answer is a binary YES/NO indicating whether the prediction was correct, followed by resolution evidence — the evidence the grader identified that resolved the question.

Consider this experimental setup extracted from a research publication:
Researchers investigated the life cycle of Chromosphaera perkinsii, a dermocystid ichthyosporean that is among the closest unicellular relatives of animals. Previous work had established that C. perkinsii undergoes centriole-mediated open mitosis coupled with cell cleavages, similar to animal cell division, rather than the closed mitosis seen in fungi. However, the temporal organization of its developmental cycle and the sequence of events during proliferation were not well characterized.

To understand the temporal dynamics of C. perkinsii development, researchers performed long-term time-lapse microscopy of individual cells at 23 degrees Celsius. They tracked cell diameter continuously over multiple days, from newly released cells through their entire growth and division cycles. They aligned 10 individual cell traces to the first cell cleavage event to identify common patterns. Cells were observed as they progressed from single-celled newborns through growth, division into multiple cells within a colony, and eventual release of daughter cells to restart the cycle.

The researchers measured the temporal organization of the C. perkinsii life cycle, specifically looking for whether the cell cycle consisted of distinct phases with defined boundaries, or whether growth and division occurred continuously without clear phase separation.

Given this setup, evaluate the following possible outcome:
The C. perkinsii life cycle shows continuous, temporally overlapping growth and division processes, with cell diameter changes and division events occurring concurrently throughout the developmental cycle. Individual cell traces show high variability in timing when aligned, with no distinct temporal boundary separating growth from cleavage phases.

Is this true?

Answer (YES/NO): NO